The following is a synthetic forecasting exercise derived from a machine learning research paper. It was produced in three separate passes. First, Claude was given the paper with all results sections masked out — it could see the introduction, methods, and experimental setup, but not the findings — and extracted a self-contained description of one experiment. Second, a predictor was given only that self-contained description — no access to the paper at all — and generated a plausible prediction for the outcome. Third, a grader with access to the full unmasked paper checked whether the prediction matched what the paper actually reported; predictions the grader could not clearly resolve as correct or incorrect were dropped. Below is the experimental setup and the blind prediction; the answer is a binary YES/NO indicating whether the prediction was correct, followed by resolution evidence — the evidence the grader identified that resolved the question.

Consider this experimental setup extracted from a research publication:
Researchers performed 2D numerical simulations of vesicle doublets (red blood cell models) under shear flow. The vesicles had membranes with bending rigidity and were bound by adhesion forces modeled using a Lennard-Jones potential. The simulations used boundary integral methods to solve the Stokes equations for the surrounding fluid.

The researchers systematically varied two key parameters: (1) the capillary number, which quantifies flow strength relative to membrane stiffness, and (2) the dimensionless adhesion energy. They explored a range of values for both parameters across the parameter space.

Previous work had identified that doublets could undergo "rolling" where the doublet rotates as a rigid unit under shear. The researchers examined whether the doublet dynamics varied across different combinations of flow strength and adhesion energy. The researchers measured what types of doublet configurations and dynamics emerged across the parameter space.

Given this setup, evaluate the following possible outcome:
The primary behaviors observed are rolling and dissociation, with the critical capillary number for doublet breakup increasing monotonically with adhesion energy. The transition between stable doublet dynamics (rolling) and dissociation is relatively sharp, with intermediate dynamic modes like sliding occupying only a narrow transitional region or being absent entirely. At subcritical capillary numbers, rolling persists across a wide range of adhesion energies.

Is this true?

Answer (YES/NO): NO